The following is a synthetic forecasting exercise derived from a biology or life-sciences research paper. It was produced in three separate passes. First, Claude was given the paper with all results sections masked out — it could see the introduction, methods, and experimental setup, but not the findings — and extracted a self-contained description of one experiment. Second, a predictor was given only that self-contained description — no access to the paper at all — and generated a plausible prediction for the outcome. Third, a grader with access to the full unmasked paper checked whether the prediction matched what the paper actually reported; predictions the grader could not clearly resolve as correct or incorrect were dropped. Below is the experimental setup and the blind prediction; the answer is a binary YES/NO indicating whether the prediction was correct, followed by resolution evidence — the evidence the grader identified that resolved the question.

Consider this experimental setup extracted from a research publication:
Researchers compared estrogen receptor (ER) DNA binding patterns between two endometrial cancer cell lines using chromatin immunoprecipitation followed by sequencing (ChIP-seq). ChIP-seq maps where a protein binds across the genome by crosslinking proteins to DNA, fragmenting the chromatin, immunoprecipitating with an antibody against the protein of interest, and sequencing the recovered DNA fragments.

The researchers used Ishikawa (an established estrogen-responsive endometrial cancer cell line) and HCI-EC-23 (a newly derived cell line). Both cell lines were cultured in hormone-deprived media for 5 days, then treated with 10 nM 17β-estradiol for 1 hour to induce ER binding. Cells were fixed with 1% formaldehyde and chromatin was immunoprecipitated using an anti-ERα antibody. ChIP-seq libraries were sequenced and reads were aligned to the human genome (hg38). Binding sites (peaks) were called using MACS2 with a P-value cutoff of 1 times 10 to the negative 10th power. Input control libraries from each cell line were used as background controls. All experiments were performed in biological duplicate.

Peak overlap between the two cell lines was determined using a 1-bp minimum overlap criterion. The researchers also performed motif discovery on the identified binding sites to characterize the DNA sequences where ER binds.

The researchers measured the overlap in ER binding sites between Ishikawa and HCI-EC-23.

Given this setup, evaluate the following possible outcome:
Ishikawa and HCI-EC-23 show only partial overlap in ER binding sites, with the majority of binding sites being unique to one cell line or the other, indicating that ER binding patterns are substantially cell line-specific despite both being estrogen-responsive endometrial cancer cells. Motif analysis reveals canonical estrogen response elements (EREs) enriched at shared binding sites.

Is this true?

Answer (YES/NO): YES